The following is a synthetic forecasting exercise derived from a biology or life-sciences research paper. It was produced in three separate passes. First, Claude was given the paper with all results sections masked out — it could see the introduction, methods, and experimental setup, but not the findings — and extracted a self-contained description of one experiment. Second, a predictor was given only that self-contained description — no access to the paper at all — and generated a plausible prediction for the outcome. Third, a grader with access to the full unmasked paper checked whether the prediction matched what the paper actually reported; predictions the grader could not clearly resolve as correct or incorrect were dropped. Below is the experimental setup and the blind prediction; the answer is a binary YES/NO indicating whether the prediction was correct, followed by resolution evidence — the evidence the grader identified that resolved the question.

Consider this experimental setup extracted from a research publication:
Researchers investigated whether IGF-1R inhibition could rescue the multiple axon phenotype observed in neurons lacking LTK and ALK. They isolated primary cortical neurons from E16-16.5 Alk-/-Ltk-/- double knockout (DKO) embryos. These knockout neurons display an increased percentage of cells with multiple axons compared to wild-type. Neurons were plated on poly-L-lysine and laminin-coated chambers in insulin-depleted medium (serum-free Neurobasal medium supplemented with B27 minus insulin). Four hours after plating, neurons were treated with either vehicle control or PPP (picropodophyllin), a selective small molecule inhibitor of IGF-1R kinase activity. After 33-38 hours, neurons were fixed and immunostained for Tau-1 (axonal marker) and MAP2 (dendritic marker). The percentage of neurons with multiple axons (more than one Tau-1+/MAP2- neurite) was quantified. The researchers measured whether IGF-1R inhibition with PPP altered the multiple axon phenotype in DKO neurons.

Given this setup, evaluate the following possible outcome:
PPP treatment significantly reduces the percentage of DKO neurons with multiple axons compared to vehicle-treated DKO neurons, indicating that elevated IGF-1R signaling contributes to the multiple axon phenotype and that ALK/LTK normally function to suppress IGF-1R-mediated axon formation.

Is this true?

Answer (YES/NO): YES